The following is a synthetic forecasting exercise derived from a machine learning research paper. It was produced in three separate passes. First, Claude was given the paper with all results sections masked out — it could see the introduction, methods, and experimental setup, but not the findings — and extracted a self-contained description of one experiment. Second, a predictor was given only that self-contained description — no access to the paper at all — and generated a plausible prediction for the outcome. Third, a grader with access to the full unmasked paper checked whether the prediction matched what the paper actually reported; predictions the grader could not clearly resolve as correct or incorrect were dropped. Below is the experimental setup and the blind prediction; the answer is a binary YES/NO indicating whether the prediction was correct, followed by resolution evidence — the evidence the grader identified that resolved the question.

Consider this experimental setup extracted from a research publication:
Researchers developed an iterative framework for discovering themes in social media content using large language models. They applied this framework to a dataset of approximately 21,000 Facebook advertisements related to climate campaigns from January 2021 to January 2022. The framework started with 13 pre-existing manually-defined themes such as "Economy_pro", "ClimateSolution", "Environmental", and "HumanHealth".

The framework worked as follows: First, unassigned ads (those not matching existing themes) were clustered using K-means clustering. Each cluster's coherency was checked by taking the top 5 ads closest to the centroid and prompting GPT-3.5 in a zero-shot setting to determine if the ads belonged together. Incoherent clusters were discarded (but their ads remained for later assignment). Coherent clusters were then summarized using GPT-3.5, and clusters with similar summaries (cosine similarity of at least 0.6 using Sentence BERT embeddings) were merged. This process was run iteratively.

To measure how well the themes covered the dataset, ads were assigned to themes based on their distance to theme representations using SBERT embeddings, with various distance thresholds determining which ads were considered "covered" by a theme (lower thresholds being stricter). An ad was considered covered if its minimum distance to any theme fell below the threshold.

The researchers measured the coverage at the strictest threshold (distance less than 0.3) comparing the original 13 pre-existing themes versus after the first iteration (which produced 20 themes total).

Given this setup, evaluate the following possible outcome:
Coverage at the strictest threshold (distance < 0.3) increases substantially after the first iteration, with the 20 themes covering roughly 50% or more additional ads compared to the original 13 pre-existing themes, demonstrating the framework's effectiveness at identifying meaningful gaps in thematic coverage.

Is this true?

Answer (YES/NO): NO